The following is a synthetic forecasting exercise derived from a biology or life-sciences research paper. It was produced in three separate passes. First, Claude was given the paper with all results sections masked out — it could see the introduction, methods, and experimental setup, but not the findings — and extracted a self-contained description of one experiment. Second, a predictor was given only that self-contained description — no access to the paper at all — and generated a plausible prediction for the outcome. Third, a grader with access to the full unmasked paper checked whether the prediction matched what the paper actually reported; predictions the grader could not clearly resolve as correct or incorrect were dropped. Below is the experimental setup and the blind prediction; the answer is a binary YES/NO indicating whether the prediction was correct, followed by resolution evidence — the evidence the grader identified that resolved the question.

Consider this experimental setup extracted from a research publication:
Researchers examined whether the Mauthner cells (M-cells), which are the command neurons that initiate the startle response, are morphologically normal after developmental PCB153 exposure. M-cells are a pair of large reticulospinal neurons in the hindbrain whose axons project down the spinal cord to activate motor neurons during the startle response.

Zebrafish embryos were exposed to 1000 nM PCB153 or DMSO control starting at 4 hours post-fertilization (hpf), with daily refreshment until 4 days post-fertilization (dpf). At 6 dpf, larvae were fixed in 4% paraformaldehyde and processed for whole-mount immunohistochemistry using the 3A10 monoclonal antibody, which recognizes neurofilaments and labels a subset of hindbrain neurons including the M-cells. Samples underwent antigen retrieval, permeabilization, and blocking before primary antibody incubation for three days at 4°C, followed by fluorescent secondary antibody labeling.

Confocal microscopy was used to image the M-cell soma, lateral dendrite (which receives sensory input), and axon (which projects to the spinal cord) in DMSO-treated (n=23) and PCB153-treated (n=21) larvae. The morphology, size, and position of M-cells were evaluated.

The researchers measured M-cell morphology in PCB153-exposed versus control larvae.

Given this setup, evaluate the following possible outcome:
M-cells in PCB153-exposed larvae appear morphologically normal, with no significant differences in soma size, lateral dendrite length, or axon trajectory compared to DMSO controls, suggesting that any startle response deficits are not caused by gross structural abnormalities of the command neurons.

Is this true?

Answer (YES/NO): YES